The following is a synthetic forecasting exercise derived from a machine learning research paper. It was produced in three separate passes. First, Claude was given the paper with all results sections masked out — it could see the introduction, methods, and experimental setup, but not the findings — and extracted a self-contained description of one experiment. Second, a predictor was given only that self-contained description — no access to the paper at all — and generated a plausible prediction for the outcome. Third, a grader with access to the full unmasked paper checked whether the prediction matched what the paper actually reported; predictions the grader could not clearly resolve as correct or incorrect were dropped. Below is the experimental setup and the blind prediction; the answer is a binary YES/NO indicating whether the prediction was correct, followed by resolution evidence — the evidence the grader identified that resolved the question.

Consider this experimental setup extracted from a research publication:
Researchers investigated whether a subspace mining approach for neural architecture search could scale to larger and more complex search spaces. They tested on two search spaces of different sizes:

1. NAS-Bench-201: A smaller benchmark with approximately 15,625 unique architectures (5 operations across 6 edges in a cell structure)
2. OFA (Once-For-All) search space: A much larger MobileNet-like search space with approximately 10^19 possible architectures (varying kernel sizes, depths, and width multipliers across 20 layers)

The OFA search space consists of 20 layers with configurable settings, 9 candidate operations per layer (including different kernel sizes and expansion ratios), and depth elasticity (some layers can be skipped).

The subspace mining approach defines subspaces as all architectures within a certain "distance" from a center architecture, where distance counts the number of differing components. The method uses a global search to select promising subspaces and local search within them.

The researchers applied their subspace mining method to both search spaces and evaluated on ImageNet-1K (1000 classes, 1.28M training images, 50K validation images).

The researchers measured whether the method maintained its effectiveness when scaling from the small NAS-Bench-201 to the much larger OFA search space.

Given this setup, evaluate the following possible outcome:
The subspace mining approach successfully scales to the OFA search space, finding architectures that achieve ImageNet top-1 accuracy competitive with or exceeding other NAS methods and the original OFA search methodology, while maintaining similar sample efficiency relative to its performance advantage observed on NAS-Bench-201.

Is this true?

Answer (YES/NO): YES